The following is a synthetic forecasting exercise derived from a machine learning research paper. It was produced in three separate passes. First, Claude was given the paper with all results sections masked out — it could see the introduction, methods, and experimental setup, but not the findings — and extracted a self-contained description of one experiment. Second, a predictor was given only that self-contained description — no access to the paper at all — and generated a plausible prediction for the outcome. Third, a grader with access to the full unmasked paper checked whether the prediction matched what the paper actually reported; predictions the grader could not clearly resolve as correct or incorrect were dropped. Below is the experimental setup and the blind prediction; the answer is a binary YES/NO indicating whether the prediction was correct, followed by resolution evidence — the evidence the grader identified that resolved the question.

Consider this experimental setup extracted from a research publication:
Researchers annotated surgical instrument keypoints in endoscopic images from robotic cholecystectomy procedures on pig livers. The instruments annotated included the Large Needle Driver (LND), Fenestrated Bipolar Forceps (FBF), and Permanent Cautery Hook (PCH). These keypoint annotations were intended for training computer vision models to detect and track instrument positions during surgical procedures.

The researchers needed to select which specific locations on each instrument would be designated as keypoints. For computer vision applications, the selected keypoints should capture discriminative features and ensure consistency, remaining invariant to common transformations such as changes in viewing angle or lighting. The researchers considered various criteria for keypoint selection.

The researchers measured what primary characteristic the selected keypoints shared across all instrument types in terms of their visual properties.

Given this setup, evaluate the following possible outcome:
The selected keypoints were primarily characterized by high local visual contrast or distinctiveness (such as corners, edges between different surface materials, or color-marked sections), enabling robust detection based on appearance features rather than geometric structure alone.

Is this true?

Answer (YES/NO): YES